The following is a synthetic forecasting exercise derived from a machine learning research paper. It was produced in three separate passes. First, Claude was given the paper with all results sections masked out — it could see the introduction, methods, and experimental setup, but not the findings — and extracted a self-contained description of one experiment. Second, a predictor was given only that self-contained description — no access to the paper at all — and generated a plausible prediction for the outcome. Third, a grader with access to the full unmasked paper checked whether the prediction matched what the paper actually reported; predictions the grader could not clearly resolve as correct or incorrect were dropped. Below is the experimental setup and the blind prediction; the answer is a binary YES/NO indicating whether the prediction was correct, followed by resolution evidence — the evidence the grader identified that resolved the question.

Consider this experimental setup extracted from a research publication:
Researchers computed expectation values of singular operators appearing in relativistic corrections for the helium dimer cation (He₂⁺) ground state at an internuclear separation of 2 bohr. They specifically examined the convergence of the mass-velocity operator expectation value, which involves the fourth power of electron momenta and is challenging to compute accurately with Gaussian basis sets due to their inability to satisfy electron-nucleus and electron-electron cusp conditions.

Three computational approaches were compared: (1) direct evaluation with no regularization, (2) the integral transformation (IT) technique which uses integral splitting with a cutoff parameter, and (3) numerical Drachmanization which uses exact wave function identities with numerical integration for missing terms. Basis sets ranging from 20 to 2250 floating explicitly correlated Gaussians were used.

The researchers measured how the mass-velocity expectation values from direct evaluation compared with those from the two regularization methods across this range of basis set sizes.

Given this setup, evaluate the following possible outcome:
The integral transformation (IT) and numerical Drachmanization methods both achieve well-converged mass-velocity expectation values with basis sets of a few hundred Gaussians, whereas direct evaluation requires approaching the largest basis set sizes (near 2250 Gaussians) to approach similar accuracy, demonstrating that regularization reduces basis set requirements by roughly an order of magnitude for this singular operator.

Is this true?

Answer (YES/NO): NO